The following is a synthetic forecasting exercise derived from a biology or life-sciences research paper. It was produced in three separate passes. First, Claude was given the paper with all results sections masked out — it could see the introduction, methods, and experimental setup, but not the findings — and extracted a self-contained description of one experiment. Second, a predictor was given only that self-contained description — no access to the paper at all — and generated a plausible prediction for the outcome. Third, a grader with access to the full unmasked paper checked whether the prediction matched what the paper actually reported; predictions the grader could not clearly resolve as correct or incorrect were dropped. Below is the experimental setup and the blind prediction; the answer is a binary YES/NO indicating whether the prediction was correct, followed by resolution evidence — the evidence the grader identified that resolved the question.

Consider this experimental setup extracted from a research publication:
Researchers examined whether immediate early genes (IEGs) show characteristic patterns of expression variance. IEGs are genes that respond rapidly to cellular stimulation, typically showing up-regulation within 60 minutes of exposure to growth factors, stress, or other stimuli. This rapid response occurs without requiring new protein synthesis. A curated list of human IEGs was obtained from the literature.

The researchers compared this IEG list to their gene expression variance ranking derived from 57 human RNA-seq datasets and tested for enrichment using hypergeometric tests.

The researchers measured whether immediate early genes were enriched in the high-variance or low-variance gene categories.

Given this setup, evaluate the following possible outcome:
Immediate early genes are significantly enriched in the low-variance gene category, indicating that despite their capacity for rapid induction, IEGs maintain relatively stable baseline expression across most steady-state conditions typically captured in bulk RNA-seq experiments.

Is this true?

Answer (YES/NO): NO